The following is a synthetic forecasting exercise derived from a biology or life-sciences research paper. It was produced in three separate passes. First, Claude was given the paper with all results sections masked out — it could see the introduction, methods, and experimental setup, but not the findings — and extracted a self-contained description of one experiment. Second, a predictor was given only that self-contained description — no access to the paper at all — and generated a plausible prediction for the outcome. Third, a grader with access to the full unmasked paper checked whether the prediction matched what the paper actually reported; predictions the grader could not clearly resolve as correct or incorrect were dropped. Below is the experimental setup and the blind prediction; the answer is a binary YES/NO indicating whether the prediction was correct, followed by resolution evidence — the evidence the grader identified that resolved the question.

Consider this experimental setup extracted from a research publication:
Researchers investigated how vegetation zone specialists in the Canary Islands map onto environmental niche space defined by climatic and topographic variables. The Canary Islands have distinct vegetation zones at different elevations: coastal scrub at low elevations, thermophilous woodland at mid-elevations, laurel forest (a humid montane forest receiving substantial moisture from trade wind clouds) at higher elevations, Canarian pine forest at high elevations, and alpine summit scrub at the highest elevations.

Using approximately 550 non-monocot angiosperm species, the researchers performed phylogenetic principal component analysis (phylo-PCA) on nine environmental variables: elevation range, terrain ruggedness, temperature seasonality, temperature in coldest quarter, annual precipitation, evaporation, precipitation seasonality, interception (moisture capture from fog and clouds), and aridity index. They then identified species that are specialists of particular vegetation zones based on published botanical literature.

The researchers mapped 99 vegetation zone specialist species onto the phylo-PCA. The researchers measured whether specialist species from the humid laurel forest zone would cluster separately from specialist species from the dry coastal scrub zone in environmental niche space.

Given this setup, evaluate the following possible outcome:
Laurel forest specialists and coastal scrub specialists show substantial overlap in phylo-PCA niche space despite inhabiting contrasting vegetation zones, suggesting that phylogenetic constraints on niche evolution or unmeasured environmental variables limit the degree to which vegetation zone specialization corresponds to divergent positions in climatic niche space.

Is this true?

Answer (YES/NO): NO